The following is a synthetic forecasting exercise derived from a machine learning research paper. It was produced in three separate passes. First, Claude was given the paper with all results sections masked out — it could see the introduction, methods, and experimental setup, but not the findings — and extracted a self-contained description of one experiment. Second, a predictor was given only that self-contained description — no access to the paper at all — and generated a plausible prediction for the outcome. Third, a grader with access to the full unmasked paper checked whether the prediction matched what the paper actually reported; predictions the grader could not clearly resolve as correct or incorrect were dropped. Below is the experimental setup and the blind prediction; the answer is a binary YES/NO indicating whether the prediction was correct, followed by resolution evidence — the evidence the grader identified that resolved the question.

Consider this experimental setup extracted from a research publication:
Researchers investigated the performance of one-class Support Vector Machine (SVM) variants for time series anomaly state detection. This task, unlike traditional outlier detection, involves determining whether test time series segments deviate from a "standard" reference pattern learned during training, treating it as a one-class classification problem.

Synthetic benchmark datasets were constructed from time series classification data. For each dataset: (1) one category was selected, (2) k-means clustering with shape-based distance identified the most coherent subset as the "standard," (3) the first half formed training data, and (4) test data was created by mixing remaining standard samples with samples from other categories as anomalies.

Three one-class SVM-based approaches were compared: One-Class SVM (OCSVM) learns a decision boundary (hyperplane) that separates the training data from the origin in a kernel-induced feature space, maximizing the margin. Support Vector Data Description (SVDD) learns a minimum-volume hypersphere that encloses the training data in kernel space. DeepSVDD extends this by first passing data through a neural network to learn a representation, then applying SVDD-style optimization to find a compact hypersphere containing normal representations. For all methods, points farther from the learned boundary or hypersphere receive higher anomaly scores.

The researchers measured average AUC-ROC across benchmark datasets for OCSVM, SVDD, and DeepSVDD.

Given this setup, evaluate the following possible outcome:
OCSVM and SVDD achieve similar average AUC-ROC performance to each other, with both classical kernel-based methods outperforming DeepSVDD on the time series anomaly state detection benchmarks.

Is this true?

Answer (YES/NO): NO